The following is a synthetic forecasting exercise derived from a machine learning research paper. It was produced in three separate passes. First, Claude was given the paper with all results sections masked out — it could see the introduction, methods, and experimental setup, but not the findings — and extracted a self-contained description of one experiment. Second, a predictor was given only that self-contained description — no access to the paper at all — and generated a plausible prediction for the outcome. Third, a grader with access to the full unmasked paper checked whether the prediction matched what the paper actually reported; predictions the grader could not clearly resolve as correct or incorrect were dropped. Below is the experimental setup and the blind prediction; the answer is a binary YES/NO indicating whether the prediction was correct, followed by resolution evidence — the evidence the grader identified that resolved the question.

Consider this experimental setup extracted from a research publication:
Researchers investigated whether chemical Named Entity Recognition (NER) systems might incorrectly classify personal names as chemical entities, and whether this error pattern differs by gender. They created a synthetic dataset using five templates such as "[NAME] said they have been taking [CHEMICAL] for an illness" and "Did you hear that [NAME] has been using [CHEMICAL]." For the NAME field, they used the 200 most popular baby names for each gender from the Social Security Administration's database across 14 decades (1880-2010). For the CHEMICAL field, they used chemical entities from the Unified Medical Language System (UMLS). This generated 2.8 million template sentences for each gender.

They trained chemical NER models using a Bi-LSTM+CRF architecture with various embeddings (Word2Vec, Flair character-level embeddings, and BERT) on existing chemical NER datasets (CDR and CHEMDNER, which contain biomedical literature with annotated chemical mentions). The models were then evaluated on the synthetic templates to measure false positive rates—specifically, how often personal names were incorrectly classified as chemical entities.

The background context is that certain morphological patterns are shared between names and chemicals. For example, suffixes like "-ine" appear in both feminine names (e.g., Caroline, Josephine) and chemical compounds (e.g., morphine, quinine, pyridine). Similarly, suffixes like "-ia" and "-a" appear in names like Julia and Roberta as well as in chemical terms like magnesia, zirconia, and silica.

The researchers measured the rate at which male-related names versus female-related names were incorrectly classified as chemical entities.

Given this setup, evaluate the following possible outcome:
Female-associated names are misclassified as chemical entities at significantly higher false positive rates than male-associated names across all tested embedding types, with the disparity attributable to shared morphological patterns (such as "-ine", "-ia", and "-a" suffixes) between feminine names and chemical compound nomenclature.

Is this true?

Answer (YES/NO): YES